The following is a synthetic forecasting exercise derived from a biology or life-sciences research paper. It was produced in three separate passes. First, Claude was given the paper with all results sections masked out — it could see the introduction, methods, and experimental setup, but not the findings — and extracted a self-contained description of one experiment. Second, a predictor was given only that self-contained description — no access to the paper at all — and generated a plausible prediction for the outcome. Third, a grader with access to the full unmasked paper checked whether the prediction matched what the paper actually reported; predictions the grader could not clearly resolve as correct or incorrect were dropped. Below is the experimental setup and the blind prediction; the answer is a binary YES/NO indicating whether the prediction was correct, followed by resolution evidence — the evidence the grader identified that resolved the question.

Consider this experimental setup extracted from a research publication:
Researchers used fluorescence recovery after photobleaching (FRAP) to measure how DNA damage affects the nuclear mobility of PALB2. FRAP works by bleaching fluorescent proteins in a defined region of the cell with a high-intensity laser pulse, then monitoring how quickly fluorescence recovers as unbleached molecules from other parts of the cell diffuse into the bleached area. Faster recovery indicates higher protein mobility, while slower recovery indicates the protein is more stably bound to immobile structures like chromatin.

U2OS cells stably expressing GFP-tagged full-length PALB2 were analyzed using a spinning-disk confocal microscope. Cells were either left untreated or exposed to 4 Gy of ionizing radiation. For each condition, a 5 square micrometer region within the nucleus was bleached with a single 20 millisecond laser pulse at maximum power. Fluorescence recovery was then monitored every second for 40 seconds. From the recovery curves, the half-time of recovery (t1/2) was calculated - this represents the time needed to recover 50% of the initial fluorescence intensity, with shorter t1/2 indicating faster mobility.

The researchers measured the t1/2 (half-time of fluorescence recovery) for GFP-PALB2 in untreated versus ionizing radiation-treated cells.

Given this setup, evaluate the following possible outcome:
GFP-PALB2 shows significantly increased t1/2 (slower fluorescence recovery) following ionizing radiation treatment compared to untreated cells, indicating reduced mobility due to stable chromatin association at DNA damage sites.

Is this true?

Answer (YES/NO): NO